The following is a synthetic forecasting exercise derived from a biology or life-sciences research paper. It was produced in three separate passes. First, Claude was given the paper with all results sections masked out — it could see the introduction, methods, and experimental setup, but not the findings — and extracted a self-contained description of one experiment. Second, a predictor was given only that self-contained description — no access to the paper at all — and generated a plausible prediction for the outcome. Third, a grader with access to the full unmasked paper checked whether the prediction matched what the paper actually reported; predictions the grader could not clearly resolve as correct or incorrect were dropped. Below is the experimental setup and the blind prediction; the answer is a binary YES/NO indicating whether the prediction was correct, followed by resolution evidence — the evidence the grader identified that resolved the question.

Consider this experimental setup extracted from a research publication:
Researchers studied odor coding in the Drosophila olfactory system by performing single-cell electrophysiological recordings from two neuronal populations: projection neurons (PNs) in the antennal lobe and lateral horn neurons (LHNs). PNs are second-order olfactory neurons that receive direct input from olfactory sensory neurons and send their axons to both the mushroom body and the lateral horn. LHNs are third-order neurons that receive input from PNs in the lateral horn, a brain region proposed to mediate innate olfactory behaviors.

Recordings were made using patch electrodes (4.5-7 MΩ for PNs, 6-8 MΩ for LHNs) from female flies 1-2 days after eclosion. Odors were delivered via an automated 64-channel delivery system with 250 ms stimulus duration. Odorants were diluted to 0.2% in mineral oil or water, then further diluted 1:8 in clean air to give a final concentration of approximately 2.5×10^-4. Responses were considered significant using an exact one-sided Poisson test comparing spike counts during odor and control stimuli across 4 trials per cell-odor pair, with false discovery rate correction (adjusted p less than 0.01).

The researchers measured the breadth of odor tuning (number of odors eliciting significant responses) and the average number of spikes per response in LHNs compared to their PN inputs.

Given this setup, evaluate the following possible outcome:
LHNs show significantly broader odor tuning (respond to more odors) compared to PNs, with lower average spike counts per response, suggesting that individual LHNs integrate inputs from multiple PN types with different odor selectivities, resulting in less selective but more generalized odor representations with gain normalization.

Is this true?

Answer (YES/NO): YES